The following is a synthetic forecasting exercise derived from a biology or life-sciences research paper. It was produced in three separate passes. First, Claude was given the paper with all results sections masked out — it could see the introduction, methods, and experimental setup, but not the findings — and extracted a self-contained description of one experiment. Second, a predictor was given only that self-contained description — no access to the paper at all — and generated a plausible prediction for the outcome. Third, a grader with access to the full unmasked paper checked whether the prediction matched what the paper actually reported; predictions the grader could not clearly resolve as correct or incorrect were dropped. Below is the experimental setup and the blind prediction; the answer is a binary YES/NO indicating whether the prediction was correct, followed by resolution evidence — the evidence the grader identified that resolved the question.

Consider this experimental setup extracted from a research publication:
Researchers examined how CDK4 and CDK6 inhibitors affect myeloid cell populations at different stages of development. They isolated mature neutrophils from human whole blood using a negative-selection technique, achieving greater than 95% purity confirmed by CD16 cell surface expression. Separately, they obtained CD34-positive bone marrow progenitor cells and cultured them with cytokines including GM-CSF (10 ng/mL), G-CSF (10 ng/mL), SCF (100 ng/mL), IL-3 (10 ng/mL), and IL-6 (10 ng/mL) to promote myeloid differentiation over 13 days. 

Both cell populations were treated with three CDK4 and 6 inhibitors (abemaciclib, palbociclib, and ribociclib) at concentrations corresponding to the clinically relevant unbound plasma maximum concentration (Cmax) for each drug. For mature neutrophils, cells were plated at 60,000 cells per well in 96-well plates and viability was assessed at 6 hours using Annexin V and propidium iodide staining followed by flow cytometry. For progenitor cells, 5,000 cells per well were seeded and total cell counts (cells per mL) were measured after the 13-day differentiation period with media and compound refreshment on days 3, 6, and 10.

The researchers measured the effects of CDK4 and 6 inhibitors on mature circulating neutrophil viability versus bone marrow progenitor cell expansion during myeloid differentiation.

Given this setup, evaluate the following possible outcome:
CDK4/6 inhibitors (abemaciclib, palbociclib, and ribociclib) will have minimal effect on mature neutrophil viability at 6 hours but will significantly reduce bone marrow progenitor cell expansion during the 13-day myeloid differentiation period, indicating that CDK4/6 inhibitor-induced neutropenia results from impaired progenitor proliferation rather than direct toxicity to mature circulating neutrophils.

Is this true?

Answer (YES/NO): NO